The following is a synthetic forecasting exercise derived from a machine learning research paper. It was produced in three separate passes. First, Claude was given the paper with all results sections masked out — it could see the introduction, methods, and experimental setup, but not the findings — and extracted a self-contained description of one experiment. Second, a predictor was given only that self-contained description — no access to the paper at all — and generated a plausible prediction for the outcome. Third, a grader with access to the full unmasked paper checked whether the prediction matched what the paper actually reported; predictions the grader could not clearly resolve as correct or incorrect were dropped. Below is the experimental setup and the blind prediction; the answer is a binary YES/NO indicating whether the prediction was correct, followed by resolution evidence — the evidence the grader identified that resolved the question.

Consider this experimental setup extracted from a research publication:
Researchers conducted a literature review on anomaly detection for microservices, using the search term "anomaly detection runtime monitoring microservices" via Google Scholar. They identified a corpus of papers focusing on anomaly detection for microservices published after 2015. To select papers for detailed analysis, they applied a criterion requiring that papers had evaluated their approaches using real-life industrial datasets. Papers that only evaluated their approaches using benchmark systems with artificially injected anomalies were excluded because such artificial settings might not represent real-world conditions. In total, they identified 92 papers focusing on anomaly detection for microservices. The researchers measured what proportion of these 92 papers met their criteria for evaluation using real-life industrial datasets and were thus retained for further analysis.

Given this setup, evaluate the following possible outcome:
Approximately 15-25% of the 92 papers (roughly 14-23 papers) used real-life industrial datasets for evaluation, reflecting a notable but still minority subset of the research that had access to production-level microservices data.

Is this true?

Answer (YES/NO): NO